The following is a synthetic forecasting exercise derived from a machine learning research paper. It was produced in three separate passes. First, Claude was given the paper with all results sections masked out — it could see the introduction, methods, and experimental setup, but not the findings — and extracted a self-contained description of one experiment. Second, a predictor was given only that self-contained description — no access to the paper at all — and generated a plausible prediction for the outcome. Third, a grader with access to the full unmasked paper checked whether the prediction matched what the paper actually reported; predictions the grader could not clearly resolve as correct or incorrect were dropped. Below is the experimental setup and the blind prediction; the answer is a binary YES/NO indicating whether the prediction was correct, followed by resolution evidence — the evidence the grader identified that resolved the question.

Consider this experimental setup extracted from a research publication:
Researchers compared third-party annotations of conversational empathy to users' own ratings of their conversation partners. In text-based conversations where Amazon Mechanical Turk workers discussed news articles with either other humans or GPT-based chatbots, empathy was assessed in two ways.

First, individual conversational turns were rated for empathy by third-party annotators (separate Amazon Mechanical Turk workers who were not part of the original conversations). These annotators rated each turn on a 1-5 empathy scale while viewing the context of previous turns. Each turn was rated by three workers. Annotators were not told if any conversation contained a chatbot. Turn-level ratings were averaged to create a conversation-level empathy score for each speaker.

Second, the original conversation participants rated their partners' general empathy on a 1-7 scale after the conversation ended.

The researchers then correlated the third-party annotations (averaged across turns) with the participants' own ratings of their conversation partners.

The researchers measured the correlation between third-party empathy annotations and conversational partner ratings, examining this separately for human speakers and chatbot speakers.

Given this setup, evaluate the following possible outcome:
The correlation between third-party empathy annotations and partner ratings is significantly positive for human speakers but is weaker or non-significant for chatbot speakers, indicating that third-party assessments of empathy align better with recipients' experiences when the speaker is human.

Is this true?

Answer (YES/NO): YES